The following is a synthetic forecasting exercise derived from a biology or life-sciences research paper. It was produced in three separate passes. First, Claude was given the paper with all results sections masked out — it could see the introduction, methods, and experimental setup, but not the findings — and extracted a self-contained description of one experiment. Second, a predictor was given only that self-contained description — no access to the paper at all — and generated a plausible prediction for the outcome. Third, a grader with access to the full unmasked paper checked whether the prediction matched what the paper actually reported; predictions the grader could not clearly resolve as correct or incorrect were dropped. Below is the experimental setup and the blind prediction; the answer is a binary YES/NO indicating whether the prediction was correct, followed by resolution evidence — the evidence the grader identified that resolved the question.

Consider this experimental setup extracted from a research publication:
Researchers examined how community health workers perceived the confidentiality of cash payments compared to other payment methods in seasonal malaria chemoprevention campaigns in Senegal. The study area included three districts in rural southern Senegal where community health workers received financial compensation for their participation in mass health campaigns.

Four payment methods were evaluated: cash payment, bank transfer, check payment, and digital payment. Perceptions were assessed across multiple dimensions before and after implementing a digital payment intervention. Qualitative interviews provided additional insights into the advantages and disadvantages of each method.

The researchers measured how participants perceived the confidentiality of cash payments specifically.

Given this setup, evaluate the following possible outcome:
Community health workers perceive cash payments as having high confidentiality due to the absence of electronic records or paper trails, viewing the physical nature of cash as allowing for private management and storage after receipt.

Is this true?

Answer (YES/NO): NO